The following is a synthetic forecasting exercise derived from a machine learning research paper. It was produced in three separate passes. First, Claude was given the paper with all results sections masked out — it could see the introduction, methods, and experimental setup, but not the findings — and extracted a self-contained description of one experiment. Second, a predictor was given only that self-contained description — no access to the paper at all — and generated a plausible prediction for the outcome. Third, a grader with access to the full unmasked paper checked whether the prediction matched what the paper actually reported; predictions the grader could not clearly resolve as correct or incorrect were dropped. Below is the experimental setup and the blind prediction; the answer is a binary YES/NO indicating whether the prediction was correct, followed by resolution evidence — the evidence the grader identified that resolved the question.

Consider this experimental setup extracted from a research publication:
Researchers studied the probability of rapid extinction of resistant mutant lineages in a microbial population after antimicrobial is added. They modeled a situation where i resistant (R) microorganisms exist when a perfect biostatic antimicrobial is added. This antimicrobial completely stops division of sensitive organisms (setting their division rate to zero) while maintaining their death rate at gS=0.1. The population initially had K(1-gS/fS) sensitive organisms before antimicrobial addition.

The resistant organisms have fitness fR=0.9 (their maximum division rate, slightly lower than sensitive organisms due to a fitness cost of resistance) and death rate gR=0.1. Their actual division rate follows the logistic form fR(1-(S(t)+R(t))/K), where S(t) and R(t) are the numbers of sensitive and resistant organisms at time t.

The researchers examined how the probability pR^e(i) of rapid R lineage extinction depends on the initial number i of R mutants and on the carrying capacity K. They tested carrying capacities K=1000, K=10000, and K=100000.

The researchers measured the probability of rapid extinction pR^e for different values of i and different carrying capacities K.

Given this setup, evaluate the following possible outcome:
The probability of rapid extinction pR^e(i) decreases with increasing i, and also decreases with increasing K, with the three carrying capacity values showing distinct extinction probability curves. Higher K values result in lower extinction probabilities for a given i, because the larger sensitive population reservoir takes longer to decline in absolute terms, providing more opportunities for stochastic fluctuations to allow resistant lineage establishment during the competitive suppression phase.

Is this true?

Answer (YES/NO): NO